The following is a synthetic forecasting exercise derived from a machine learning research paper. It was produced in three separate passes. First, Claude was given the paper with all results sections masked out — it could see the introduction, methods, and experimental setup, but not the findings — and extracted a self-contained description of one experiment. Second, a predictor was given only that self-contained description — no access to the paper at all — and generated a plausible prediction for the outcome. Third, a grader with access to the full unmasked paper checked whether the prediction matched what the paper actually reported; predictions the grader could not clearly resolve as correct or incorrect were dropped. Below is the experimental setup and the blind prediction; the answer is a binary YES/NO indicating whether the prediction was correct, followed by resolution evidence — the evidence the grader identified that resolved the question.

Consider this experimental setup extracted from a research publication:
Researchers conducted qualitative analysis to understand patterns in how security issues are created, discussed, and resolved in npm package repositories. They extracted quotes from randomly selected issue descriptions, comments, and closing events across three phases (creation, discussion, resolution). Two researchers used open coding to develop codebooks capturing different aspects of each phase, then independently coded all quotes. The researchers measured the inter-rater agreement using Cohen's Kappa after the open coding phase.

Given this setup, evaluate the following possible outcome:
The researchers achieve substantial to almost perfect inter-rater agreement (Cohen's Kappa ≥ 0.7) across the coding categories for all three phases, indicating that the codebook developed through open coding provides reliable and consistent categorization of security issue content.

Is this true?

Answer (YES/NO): YES